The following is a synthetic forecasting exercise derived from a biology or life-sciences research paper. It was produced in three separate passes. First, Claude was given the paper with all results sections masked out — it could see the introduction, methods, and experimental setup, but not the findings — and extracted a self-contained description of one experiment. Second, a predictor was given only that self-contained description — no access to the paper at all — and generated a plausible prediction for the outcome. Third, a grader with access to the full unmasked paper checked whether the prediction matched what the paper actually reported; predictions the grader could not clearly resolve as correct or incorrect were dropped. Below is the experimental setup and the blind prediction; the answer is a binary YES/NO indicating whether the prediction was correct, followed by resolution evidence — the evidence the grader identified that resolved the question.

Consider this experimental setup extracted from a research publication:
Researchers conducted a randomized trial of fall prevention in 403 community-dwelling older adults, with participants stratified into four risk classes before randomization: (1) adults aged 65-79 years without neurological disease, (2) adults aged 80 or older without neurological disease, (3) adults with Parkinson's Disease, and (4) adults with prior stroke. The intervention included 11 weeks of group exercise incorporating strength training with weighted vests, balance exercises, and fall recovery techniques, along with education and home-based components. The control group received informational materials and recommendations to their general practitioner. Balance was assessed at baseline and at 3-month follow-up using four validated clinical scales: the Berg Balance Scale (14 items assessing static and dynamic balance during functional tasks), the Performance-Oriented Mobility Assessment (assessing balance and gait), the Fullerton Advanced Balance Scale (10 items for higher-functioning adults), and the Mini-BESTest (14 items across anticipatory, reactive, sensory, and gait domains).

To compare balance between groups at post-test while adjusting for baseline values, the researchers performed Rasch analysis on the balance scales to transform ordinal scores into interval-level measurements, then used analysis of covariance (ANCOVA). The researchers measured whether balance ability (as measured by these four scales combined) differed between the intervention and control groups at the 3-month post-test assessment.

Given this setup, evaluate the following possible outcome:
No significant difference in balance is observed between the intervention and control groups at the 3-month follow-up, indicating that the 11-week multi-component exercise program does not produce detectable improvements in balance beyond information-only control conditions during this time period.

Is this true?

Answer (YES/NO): NO